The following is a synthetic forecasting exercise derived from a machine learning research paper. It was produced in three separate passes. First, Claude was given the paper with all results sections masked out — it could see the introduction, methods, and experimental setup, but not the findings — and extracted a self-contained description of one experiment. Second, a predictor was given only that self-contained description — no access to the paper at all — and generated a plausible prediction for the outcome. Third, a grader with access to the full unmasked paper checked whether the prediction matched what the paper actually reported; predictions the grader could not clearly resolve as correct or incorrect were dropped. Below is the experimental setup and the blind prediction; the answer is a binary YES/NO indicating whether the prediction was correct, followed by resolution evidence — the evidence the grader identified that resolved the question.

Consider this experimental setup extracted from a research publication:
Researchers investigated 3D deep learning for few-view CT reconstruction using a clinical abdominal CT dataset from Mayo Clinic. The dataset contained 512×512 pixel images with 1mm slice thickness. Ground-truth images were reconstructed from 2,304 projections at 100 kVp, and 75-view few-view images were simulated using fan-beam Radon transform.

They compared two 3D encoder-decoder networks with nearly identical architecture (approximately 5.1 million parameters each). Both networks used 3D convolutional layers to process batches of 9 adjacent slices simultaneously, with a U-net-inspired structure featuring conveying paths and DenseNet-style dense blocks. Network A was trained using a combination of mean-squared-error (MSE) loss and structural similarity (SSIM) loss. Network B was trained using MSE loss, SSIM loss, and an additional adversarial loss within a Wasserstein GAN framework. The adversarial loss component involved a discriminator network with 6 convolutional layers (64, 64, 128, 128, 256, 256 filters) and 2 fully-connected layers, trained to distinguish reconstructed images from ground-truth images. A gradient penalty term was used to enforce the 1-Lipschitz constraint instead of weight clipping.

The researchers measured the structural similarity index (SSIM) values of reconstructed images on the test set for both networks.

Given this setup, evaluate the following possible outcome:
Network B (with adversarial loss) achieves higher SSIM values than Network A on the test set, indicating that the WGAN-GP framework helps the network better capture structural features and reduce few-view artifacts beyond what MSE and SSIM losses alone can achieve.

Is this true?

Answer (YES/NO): YES